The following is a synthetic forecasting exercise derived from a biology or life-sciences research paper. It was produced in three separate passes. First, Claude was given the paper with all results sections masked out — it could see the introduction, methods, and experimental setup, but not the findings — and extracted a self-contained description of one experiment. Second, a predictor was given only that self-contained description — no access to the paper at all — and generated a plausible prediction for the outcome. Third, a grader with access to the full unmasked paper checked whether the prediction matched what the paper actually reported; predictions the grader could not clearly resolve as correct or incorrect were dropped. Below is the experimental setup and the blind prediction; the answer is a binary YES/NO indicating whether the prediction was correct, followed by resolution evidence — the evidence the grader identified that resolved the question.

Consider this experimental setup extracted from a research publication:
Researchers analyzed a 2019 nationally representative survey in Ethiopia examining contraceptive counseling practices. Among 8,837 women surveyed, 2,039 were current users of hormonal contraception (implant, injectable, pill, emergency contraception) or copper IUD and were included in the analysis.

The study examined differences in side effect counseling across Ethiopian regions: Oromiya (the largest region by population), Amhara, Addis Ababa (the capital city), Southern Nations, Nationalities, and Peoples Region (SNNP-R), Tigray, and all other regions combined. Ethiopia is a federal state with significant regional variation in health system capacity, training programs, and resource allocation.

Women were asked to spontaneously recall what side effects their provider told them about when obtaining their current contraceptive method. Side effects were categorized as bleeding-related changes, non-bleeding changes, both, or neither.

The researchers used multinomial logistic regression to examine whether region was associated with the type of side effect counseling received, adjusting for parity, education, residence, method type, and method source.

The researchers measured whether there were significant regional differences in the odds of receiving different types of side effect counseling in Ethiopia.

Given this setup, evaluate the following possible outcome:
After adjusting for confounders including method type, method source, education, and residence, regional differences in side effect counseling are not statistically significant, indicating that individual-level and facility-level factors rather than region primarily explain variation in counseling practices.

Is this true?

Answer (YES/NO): NO